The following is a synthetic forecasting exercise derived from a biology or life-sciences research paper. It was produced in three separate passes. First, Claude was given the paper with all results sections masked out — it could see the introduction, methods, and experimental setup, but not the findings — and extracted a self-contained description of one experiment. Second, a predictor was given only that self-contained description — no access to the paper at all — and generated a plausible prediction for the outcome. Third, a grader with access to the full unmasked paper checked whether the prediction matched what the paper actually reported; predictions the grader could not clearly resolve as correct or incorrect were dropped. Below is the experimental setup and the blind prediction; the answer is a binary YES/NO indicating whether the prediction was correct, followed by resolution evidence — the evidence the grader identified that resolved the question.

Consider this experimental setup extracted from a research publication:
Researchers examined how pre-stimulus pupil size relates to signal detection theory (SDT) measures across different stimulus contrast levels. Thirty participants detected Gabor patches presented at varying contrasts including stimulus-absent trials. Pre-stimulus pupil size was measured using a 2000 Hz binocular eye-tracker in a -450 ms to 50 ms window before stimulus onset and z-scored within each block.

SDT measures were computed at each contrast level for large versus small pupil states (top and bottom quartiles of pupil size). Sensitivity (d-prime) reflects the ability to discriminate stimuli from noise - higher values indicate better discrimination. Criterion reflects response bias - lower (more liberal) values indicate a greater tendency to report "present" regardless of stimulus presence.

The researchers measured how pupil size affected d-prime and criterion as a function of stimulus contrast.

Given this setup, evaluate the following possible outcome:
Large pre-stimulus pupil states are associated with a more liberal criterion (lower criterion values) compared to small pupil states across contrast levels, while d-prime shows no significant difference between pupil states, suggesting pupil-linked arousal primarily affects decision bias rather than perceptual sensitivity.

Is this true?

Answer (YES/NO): NO